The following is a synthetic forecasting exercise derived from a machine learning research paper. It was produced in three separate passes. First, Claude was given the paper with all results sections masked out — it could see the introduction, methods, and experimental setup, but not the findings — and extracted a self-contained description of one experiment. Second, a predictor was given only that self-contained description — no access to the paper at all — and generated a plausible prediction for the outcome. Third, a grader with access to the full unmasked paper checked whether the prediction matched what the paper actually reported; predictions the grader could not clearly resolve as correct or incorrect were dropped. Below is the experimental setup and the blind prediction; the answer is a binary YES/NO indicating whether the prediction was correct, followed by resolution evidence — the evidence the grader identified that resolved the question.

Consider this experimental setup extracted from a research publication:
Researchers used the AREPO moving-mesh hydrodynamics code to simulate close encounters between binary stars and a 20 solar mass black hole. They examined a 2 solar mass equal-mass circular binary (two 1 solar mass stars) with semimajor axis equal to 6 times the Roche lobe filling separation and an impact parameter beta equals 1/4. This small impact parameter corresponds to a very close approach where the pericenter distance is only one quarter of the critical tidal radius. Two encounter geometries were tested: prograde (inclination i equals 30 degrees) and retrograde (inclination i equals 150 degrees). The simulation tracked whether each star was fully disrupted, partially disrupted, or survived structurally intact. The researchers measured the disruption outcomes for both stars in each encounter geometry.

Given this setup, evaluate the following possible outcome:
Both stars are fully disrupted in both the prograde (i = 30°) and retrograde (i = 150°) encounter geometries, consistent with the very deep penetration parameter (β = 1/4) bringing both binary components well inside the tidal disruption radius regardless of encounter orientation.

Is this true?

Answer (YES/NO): NO